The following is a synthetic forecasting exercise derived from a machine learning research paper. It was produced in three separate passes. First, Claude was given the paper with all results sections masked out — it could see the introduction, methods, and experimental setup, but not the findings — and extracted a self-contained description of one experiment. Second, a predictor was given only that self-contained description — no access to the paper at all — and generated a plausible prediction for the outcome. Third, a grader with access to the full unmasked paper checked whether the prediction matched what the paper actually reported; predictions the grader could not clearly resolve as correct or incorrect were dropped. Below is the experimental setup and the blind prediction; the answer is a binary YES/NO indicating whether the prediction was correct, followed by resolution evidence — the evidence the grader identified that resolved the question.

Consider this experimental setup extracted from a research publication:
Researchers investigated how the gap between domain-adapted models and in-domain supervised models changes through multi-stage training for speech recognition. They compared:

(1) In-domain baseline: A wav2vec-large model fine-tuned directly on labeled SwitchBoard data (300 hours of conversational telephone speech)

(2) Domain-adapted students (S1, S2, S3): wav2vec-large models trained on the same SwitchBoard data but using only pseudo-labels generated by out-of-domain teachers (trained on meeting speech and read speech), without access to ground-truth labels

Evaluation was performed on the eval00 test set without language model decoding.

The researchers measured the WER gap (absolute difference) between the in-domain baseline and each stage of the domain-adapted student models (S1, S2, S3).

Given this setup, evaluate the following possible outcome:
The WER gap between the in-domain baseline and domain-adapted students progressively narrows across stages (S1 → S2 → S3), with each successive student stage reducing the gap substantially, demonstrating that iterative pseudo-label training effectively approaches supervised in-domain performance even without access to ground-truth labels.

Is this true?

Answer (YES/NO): NO